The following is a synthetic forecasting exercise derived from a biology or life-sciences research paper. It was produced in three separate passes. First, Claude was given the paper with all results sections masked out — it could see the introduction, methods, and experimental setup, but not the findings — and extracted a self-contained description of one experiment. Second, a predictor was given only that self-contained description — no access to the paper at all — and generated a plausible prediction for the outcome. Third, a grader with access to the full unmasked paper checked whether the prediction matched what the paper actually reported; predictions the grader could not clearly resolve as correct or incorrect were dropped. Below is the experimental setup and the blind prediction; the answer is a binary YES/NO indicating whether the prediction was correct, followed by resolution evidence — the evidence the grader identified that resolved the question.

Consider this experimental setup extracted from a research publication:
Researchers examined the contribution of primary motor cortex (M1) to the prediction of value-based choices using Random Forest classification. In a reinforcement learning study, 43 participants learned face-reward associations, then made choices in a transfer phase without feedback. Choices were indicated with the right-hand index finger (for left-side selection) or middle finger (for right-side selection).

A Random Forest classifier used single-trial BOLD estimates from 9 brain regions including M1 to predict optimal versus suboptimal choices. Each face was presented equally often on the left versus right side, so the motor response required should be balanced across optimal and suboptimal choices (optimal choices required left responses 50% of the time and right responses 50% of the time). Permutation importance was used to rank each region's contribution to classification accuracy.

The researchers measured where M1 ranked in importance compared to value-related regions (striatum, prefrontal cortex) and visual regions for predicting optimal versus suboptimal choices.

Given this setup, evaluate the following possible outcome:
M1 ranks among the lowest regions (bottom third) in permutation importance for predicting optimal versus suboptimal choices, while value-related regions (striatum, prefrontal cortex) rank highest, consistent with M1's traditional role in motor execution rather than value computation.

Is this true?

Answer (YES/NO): YES